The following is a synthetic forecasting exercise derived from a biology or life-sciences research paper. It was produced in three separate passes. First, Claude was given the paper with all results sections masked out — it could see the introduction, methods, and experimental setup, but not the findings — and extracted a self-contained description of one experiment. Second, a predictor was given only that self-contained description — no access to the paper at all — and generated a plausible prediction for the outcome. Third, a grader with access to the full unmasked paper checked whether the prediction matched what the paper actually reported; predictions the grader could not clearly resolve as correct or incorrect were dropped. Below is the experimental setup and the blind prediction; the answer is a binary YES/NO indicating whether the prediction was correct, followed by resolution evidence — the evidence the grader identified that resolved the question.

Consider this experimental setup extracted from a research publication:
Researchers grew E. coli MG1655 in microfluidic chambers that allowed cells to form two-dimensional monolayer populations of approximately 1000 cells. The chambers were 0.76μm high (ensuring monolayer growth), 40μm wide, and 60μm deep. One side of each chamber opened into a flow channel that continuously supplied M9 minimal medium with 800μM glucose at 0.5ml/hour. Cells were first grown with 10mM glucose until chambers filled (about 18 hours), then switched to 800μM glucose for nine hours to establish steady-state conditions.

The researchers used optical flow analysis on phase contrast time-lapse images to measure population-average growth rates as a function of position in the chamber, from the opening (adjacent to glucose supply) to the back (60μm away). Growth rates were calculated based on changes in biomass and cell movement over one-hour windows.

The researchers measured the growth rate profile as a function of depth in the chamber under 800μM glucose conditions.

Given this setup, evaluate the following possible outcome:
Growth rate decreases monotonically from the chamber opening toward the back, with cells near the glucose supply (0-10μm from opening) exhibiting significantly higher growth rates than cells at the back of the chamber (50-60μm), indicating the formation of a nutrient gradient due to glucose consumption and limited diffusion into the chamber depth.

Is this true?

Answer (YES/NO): YES